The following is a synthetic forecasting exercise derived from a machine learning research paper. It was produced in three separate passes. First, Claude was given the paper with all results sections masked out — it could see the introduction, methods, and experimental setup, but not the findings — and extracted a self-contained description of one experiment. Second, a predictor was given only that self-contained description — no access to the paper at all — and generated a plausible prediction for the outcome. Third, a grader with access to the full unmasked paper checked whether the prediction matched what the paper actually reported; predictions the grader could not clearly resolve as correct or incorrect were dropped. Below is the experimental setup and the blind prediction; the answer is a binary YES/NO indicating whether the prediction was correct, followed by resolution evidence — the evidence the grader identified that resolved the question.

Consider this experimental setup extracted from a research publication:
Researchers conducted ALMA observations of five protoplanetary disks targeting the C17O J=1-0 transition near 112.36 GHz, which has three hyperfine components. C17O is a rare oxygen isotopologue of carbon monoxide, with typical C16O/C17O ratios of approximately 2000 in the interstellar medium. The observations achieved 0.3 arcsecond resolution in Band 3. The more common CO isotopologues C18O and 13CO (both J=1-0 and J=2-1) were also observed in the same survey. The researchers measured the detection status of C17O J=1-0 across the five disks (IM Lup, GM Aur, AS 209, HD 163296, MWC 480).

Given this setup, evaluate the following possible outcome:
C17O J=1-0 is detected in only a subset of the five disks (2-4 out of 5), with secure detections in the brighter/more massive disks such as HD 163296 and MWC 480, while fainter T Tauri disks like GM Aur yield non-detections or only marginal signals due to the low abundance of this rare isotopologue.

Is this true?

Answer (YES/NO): NO